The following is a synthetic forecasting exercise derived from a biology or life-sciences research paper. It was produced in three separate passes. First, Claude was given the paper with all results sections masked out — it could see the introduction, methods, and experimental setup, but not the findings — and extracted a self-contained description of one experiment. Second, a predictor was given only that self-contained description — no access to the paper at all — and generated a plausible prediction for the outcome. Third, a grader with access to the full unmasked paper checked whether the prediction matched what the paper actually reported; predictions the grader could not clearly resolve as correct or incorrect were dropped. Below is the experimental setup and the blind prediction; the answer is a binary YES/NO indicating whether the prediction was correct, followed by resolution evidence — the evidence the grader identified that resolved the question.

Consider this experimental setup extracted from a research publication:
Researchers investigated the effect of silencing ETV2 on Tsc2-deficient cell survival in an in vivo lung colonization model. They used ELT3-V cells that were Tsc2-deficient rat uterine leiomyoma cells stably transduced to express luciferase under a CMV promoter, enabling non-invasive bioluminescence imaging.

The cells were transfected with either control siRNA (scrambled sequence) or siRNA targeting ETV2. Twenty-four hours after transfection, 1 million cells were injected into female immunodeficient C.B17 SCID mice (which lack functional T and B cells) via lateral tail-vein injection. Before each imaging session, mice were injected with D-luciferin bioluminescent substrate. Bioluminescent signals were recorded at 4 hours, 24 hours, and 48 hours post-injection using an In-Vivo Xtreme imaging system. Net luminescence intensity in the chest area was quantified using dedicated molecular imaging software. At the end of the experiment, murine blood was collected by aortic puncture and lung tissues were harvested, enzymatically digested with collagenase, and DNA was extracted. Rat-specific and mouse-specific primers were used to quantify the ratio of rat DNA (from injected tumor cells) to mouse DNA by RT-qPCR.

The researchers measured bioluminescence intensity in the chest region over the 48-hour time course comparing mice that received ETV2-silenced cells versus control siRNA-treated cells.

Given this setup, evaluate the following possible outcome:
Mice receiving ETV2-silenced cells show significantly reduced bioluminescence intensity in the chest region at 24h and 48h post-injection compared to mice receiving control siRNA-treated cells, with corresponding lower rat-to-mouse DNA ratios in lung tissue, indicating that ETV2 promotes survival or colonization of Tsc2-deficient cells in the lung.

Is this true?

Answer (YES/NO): YES